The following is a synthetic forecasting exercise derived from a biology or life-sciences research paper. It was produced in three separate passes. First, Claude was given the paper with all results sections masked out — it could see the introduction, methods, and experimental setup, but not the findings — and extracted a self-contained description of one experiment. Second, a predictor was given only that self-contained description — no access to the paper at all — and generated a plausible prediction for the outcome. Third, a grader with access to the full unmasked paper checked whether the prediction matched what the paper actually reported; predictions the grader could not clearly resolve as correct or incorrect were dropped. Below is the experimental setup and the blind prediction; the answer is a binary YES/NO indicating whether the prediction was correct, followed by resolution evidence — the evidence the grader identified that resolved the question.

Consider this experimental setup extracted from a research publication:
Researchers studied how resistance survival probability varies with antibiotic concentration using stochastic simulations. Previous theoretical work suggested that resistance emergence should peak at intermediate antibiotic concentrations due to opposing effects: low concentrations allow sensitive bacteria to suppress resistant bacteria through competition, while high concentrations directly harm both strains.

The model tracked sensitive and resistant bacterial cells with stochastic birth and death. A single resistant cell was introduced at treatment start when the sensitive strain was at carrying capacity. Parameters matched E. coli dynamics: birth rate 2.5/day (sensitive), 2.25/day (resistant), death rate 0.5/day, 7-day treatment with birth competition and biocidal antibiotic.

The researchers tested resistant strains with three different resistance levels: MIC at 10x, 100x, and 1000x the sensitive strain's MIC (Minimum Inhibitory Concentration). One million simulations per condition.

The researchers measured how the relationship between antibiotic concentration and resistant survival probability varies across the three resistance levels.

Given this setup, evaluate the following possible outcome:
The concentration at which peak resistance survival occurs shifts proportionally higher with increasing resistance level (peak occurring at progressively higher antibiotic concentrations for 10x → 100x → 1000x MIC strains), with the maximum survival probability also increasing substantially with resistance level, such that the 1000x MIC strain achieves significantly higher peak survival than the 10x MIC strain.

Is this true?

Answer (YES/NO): NO